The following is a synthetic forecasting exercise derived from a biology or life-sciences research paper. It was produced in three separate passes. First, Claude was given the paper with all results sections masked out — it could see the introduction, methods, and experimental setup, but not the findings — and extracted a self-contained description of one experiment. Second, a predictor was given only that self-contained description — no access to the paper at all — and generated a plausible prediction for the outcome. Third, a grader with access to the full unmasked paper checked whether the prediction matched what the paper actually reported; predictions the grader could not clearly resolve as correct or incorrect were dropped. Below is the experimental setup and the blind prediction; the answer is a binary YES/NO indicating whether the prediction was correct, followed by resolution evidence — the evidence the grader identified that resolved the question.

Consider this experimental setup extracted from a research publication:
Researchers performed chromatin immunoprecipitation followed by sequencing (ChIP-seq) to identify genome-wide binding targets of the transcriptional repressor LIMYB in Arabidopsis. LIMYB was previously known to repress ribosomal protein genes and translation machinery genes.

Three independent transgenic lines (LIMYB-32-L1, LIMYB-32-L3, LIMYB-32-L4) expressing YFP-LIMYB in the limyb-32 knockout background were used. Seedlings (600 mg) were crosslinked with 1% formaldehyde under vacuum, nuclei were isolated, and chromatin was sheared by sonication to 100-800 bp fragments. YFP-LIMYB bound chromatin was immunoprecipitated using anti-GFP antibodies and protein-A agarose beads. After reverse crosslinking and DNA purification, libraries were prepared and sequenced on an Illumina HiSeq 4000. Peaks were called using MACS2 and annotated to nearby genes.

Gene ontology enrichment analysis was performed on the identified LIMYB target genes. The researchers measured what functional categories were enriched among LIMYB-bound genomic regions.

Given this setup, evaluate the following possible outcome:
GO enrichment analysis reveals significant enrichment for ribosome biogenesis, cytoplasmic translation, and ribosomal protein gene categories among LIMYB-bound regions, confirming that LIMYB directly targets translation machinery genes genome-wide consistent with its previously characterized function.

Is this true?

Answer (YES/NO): YES